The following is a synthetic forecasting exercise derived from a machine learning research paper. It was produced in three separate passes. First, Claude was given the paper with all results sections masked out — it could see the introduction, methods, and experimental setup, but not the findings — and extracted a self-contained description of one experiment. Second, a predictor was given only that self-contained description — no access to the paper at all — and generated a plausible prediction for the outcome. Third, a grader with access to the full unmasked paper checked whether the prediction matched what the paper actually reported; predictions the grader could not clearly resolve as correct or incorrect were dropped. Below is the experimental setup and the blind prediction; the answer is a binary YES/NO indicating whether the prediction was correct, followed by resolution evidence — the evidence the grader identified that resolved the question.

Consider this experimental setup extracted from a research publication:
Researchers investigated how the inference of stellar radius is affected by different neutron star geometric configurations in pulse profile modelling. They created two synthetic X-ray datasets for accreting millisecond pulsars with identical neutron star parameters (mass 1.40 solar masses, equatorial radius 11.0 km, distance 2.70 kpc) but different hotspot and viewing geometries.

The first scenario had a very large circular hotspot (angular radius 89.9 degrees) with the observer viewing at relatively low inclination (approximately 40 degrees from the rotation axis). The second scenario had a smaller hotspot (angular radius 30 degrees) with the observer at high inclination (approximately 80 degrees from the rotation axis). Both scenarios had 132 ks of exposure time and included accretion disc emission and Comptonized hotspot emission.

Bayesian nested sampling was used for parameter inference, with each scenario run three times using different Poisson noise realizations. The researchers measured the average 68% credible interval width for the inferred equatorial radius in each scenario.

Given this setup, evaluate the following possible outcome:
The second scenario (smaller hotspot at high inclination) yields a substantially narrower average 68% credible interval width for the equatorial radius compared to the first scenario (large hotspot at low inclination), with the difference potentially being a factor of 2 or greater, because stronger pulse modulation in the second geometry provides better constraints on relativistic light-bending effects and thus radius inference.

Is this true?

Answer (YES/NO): NO